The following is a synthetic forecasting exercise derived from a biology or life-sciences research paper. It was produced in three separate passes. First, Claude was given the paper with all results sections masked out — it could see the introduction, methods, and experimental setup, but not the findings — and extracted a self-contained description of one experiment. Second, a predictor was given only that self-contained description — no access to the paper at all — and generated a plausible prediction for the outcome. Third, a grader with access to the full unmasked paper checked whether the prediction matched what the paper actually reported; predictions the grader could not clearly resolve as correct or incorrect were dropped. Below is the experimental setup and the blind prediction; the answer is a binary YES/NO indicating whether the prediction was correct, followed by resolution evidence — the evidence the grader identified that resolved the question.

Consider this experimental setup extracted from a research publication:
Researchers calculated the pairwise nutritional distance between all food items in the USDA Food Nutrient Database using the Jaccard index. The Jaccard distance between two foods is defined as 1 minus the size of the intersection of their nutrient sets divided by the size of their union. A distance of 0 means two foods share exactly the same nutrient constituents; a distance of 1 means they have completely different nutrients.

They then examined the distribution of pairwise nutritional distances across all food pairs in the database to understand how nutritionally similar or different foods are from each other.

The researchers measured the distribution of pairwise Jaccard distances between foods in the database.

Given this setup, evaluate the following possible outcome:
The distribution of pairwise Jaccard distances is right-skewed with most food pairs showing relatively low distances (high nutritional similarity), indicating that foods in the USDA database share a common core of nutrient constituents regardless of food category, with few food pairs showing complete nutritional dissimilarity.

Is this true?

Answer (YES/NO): NO